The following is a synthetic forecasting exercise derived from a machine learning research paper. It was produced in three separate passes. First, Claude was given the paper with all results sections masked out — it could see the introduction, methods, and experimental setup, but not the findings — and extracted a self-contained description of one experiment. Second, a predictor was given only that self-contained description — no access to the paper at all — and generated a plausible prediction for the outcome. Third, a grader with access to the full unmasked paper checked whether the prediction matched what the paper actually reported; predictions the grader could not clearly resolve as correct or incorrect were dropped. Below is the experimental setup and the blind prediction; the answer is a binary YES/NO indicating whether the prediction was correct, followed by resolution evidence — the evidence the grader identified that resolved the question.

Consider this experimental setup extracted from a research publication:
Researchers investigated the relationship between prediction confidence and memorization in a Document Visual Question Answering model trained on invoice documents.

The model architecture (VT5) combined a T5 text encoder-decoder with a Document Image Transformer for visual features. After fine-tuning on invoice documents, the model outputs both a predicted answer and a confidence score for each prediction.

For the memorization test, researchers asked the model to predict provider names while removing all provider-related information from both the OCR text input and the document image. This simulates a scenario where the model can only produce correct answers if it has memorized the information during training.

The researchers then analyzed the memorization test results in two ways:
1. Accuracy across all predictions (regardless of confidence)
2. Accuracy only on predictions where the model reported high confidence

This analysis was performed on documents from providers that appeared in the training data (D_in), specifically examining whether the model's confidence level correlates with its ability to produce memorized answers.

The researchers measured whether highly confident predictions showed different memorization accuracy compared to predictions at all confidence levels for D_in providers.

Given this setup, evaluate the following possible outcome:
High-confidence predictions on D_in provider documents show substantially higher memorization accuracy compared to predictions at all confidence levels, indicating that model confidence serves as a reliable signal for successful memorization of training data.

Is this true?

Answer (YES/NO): NO